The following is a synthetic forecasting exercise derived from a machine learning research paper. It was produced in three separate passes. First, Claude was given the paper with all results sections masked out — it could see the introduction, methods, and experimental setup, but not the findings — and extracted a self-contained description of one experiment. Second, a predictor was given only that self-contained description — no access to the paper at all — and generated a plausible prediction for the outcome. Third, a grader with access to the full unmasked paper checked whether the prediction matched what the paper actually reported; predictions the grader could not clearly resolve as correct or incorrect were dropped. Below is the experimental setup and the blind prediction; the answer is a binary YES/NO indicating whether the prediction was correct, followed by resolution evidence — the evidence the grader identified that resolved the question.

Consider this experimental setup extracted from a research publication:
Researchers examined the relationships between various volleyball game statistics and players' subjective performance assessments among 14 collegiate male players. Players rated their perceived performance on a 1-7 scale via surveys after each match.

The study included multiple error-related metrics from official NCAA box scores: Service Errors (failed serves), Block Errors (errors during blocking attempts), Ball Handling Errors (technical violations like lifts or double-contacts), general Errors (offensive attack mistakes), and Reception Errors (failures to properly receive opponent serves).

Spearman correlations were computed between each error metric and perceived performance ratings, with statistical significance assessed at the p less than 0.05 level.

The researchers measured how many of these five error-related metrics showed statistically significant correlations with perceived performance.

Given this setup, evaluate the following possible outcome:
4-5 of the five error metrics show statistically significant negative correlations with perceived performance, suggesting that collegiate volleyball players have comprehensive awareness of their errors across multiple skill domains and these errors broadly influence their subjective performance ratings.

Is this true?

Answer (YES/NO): NO